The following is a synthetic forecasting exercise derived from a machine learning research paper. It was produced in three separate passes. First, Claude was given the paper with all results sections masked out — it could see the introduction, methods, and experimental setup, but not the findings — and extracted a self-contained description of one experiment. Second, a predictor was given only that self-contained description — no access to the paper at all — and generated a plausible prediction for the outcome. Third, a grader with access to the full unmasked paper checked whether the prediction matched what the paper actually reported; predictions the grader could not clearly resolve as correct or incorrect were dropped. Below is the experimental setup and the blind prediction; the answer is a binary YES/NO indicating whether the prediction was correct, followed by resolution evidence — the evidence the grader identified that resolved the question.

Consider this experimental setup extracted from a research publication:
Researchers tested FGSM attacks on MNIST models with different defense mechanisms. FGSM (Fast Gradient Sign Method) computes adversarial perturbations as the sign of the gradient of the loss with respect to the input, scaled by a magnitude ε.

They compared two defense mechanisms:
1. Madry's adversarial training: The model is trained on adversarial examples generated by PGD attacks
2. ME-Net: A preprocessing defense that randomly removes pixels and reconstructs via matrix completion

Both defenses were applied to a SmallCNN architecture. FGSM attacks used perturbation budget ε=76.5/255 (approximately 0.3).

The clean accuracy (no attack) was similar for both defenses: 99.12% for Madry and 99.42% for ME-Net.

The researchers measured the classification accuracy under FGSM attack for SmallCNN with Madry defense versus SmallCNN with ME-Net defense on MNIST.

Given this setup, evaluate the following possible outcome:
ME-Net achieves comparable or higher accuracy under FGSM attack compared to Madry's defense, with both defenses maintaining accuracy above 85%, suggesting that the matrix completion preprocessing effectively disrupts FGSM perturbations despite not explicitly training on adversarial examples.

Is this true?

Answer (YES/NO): NO